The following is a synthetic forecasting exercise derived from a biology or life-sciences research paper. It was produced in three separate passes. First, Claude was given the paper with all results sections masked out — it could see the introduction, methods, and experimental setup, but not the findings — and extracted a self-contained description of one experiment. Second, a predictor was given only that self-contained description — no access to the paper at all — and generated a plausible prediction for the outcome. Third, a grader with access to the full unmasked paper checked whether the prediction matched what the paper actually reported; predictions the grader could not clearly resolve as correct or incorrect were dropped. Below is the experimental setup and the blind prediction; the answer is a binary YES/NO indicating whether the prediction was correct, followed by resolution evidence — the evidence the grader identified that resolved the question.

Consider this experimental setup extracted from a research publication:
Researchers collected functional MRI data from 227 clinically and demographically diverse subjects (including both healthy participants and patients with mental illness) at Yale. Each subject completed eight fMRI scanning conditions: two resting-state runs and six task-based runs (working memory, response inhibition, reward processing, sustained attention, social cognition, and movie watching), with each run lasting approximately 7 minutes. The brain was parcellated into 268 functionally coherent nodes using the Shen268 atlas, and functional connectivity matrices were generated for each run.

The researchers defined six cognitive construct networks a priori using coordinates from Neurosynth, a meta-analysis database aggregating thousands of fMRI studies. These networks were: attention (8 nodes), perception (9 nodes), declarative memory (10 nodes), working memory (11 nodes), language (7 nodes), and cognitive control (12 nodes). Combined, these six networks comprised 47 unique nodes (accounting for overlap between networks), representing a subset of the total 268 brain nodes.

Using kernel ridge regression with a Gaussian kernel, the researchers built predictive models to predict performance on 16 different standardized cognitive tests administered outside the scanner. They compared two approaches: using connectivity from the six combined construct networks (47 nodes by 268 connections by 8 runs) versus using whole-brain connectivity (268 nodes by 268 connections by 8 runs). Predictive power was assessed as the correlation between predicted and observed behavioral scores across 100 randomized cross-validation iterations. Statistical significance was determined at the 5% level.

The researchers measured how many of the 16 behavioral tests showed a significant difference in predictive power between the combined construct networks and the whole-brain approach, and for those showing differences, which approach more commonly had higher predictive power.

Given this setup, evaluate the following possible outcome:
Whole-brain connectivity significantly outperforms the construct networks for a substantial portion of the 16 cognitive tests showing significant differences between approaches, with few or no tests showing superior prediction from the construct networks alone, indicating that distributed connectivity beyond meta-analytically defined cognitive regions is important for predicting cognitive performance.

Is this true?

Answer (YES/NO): NO